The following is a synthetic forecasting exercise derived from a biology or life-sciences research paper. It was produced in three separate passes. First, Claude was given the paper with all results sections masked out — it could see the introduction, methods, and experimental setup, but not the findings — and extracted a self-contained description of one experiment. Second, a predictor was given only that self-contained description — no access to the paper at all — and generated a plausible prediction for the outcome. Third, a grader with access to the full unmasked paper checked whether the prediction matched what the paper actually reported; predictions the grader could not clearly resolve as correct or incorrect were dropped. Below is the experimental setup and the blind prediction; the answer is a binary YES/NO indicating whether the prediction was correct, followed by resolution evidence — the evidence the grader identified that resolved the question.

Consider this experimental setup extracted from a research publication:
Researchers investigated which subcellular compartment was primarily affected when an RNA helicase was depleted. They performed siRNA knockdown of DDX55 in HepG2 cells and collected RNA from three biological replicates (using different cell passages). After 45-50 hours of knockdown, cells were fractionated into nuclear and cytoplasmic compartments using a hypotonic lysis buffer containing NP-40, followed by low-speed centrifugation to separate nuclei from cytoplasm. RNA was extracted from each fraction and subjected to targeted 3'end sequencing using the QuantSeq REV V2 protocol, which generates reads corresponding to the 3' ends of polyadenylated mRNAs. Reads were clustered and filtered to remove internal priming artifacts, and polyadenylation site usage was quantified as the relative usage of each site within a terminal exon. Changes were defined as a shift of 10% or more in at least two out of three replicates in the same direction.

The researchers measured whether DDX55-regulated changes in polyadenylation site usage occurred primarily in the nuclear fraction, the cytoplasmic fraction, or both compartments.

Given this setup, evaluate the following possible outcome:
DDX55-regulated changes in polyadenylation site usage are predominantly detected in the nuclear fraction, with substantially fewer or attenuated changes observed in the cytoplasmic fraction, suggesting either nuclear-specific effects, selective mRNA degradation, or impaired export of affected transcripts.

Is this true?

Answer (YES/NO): NO